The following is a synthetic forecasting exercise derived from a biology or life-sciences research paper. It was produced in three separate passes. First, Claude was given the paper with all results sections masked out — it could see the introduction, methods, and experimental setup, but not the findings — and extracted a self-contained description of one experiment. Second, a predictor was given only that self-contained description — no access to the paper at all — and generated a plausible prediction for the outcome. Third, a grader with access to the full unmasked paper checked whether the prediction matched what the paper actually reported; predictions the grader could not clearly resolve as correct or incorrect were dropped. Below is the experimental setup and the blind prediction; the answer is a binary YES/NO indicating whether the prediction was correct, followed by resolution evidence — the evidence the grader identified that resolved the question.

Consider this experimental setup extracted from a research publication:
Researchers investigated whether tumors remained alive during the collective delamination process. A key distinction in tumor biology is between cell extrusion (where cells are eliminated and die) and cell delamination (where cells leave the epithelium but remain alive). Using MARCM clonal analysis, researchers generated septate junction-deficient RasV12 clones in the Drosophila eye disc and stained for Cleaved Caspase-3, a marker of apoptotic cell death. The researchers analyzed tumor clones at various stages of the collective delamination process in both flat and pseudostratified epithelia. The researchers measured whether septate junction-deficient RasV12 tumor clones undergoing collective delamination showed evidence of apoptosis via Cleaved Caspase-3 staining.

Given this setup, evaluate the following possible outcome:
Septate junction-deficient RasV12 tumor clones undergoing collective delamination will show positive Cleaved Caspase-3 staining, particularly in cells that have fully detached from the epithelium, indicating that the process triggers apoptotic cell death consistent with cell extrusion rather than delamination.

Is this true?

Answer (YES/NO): NO